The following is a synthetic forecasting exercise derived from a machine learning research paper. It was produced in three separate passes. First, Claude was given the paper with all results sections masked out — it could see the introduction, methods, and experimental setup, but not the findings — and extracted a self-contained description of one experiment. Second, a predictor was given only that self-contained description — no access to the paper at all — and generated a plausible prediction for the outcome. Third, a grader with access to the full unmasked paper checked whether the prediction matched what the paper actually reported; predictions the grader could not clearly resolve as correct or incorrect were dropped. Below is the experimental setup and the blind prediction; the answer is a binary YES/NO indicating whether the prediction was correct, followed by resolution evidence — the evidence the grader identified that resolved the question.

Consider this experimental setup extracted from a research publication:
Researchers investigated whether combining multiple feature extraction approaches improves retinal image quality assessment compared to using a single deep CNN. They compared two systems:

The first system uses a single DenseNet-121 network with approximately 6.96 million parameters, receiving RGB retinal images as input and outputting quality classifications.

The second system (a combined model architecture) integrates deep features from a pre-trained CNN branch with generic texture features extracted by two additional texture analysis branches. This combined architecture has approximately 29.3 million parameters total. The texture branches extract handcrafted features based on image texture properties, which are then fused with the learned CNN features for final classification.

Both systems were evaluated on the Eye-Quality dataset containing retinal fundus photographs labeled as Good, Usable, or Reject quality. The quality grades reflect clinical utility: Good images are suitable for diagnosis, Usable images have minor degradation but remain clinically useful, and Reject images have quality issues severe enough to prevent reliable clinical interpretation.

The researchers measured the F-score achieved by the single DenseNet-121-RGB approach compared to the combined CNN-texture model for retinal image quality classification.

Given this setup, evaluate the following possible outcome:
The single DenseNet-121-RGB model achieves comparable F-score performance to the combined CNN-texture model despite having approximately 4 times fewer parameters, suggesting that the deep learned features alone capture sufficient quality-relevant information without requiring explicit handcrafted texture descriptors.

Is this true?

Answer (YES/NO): NO